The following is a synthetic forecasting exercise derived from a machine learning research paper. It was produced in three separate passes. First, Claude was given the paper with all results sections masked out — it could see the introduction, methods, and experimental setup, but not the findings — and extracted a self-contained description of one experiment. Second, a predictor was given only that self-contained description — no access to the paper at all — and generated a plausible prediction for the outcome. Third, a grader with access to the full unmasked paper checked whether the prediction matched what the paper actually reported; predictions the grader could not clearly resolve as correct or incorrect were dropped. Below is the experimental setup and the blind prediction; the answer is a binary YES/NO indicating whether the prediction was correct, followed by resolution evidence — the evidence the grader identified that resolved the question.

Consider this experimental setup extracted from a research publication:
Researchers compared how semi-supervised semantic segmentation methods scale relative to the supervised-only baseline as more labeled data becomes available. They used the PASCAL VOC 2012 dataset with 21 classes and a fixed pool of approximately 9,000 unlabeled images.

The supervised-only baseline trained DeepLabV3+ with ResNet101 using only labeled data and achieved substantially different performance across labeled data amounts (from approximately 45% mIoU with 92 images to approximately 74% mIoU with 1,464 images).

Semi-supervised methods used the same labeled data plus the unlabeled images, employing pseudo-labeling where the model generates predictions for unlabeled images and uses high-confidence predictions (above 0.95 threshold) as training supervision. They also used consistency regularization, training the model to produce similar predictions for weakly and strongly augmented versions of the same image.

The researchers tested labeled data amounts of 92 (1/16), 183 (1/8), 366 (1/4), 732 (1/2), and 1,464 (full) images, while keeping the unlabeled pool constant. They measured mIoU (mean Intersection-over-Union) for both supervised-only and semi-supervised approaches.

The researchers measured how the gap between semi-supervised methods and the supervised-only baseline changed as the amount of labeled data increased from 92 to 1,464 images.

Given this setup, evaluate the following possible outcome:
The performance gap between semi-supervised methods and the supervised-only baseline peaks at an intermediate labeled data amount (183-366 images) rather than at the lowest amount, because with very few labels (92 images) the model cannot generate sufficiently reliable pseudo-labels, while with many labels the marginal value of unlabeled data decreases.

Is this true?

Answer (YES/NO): NO